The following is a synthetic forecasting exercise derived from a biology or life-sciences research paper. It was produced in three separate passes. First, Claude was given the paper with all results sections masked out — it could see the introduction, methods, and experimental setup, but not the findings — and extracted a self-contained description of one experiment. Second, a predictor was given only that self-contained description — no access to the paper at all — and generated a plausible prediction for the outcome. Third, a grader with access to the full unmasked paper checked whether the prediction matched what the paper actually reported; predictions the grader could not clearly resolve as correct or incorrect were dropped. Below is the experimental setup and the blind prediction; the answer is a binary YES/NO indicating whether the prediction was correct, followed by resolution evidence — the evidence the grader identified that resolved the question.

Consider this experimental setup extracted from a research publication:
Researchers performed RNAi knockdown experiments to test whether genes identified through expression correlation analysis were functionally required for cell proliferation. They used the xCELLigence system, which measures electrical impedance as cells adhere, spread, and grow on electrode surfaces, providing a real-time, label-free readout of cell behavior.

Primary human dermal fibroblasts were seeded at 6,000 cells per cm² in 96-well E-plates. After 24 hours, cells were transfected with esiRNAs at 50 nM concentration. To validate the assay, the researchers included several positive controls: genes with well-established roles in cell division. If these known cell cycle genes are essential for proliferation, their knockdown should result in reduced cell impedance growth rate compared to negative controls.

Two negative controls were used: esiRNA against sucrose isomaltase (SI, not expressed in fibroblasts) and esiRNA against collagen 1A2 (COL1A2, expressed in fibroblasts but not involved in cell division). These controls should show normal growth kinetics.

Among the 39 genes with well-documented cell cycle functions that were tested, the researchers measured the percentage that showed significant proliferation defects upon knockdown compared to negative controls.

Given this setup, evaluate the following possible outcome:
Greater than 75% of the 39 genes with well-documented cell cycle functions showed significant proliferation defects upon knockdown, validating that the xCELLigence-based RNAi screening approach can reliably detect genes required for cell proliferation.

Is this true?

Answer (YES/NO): NO